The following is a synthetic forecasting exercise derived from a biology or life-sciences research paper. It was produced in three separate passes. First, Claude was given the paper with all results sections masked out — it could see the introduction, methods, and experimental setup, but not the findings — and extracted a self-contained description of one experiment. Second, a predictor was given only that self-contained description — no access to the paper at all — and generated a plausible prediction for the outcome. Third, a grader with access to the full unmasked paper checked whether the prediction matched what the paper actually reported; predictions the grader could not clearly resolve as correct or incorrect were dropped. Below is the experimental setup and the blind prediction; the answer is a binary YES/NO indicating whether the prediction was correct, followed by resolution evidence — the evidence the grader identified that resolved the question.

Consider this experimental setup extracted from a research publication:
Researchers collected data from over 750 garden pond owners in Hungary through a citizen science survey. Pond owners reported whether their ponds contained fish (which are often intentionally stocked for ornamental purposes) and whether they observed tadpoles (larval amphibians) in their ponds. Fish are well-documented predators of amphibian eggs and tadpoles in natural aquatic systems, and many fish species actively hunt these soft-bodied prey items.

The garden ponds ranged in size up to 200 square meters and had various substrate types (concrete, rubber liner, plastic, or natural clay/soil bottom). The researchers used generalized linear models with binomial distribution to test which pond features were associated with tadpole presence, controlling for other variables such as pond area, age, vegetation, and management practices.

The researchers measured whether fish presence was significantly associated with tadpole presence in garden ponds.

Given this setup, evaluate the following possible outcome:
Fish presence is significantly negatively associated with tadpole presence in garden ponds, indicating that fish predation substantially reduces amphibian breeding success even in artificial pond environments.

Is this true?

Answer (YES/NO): NO